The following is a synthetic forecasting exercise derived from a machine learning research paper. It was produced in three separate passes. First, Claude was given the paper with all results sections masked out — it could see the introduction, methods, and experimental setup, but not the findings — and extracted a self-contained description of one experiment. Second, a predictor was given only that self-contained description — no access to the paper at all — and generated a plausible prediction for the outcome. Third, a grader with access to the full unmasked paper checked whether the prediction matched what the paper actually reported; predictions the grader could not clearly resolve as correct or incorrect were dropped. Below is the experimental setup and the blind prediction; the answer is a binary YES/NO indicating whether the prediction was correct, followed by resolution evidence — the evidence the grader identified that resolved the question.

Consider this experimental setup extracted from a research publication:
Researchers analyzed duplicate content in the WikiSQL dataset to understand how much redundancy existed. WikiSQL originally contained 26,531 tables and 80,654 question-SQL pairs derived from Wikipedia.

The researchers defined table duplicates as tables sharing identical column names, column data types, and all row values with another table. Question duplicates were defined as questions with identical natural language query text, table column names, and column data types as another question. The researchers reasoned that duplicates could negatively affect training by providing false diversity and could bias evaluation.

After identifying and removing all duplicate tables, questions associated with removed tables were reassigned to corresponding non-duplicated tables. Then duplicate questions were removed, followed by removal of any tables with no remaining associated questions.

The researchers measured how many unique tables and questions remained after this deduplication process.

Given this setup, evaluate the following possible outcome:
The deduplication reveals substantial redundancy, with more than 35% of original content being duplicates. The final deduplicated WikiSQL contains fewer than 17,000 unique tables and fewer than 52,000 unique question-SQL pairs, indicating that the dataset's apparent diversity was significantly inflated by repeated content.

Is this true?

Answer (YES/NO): NO